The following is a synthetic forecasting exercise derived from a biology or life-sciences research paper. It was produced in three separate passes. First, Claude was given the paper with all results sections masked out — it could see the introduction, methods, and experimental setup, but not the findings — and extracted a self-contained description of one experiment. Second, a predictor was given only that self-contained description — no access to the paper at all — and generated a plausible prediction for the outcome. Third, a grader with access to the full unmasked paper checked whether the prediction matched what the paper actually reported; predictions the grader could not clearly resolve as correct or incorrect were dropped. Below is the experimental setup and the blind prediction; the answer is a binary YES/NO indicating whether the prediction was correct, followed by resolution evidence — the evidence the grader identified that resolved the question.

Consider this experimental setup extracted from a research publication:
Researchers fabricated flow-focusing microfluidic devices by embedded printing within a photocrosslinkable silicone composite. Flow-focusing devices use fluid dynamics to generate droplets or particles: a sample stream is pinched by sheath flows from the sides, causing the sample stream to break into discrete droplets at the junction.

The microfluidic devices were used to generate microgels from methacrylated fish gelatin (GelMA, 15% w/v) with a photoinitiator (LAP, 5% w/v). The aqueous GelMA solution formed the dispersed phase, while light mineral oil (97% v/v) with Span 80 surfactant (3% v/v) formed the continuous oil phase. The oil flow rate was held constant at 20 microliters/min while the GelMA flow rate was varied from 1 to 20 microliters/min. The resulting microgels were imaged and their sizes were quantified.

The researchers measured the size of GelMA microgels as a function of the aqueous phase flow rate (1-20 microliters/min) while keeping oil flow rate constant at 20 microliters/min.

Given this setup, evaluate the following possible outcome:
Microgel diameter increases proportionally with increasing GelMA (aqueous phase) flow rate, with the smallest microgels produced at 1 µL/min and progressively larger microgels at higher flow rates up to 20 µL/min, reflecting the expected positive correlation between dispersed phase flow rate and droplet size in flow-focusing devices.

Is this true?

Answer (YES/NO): NO